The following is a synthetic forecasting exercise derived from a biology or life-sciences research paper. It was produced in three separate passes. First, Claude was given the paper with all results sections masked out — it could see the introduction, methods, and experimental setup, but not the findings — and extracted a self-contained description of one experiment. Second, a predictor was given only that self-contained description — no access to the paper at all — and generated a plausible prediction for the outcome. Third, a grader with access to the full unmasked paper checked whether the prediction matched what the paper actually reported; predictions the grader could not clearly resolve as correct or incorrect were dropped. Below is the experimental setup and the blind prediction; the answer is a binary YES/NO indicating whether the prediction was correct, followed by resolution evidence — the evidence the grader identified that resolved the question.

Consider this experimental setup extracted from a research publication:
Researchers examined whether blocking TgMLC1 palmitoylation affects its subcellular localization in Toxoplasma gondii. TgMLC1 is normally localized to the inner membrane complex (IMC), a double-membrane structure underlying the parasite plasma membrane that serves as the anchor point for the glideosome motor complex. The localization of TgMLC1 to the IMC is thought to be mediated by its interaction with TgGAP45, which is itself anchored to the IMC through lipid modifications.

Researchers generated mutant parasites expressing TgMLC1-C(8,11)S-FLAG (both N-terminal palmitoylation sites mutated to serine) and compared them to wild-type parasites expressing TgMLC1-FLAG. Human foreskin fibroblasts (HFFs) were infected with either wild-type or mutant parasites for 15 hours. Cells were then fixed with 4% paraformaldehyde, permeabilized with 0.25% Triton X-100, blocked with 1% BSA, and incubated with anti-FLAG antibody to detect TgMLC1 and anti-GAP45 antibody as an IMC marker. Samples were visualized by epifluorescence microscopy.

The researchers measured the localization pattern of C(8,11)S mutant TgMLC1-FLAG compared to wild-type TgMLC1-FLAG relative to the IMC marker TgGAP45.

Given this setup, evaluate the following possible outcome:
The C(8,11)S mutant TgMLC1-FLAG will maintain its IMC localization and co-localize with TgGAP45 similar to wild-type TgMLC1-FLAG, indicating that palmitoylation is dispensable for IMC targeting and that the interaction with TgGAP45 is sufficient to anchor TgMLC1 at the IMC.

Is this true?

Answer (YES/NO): NO